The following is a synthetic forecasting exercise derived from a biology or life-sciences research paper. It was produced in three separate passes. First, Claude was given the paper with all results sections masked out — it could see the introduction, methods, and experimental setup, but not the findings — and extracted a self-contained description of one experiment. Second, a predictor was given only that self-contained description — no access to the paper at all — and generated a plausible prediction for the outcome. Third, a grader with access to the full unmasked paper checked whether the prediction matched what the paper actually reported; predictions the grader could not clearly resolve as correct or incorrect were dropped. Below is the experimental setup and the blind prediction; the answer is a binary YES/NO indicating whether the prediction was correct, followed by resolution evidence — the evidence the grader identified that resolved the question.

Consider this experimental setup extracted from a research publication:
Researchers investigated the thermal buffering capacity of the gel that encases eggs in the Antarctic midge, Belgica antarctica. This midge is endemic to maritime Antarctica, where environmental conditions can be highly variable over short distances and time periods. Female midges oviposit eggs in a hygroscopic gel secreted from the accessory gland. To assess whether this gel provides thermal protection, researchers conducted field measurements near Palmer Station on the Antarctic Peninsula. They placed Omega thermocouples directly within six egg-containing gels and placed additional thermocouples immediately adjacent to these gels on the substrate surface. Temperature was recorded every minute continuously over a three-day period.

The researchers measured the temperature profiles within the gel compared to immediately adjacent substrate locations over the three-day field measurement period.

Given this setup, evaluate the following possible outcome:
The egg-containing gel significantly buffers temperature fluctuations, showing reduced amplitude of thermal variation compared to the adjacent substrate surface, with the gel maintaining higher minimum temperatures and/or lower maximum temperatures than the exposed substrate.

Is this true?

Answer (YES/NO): YES